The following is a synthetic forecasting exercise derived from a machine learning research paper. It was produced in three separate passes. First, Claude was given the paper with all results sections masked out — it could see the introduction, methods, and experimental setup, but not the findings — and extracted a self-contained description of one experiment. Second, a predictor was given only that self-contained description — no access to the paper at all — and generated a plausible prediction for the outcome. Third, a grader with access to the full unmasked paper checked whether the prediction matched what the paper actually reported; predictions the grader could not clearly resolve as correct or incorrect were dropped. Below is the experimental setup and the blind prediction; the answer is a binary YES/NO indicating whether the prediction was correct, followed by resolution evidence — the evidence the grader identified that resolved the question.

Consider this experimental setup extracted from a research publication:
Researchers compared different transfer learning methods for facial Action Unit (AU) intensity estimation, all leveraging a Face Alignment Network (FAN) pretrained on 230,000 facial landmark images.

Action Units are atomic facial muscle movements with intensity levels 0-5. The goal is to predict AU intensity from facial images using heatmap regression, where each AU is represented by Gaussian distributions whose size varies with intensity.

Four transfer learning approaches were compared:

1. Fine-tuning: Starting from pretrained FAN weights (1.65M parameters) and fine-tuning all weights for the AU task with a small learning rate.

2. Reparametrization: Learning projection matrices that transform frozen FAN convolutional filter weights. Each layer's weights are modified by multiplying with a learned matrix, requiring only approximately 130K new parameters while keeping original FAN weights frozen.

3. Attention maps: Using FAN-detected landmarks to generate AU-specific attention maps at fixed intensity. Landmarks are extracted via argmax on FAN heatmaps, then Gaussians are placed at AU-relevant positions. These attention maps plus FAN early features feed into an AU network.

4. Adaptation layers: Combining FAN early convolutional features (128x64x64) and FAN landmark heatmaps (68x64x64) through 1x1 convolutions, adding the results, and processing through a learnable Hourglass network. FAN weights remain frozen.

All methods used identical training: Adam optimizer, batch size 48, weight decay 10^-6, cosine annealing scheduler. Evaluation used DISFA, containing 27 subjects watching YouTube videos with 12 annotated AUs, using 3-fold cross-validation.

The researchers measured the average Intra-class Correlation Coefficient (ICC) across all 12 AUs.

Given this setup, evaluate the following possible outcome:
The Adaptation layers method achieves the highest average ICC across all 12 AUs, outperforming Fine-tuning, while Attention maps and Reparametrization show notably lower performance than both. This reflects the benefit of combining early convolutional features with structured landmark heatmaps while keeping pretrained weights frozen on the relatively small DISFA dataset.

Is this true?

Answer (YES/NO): NO